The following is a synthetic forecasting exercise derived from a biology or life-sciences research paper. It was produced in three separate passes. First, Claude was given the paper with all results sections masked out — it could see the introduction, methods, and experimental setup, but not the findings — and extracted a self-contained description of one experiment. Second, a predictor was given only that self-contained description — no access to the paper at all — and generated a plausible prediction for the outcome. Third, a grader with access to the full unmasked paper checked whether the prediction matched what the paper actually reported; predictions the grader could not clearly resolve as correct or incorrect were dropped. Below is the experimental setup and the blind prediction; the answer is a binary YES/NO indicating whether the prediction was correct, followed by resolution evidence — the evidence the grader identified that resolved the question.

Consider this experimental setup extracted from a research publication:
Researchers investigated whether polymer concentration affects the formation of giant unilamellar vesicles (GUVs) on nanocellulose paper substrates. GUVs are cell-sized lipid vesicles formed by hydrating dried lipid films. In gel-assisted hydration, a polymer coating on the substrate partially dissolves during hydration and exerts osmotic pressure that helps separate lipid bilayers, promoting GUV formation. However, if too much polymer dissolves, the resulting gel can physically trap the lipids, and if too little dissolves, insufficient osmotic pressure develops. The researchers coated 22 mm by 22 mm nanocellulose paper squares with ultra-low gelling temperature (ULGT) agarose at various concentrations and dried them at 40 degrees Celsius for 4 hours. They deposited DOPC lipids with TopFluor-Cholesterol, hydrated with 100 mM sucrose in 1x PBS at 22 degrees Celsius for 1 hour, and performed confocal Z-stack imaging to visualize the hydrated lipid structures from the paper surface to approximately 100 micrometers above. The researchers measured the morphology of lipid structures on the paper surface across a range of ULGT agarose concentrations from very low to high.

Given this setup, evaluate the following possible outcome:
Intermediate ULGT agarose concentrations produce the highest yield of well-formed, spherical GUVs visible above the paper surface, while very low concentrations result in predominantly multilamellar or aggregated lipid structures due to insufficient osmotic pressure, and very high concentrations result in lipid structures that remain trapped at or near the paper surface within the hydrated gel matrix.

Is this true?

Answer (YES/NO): NO